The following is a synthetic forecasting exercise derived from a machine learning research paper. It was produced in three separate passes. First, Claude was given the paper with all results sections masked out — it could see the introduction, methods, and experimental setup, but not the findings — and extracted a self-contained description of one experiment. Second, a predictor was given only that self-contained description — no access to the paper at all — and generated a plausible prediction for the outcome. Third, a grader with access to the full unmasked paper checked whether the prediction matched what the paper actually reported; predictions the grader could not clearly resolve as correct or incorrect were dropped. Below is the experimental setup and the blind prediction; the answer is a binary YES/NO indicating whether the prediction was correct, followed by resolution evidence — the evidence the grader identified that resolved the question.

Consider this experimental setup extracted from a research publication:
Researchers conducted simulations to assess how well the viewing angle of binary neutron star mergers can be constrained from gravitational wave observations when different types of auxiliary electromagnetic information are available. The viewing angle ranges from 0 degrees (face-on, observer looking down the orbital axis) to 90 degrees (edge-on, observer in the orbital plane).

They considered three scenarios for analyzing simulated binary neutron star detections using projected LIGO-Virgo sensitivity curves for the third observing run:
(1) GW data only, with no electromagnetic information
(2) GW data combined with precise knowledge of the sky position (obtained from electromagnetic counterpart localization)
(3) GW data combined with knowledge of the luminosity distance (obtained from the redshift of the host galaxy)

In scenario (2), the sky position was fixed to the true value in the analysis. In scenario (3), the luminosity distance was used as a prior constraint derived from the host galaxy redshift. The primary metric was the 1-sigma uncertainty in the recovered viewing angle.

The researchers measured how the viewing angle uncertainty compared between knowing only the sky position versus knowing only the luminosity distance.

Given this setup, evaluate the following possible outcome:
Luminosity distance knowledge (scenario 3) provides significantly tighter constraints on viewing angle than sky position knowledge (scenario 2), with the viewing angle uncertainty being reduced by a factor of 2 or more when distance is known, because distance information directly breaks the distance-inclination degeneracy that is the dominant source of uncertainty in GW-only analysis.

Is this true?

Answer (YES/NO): YES